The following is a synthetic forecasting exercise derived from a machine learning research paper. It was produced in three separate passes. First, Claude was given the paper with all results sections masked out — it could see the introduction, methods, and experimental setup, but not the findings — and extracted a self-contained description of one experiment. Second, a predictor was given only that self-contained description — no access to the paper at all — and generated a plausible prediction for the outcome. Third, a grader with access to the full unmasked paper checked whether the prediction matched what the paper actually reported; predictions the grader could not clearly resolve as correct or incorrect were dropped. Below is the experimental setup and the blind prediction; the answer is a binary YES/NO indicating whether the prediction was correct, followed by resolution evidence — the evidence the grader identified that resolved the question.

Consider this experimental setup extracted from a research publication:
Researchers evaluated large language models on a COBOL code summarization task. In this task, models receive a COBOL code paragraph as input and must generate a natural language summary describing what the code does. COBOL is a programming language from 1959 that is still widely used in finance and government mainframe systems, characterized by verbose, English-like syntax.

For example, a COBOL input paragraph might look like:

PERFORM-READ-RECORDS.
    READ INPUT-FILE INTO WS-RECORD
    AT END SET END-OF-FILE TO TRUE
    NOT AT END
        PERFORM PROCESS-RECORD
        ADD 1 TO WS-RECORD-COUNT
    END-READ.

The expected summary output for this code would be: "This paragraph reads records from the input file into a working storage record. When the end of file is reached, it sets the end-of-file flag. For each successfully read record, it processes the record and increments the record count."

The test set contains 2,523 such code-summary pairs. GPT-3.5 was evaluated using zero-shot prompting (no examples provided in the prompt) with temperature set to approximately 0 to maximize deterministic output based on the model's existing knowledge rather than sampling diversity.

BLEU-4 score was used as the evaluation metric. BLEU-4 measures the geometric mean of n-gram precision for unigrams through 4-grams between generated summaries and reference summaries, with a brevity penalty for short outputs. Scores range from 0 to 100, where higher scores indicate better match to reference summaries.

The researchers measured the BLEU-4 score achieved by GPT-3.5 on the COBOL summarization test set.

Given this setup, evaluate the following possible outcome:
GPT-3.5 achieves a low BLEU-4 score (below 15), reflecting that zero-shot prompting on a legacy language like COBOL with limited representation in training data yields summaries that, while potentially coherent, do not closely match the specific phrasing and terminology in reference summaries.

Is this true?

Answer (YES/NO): YES